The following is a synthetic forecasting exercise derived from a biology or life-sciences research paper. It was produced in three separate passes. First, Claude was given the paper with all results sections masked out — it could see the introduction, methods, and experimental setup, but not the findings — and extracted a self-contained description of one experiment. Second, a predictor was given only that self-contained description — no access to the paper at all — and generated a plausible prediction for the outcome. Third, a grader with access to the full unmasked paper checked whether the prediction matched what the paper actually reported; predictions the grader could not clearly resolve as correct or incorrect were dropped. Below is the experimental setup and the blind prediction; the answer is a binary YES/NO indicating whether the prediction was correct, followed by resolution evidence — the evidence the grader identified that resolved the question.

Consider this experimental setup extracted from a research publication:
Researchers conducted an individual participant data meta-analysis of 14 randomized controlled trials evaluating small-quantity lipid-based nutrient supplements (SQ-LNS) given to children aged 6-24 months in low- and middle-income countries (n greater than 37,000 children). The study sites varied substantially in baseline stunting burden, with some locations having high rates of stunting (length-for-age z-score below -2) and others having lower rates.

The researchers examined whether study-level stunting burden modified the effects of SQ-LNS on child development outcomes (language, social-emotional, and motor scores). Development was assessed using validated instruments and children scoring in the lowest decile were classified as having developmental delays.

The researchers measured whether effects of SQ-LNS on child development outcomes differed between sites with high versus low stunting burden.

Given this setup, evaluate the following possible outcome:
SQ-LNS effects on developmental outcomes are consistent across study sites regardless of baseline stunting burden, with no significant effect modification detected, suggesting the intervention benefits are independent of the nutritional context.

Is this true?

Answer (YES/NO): NO